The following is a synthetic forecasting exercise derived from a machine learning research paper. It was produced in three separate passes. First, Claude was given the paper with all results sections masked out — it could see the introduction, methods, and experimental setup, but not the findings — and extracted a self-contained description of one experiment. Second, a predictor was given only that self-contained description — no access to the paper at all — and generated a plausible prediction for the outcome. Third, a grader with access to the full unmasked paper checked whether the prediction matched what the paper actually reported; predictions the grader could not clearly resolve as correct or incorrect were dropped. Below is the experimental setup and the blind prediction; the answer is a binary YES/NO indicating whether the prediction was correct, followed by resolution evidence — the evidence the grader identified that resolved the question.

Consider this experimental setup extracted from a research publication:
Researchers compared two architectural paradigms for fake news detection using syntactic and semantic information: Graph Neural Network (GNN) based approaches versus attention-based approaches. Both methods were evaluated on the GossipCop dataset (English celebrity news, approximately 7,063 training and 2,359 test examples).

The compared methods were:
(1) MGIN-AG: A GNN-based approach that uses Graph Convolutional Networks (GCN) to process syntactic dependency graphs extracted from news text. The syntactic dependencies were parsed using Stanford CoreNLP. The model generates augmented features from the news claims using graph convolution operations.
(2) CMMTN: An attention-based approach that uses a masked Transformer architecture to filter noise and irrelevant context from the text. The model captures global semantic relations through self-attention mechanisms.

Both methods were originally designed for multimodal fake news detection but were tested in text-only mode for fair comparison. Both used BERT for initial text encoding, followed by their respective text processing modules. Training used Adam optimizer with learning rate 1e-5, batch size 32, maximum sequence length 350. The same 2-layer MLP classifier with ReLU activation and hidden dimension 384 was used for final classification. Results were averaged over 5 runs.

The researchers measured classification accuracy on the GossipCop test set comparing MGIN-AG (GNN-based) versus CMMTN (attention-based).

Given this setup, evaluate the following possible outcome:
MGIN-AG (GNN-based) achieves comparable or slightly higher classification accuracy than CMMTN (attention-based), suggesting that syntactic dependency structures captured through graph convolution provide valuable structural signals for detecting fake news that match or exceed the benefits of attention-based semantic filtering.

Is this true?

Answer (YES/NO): YES